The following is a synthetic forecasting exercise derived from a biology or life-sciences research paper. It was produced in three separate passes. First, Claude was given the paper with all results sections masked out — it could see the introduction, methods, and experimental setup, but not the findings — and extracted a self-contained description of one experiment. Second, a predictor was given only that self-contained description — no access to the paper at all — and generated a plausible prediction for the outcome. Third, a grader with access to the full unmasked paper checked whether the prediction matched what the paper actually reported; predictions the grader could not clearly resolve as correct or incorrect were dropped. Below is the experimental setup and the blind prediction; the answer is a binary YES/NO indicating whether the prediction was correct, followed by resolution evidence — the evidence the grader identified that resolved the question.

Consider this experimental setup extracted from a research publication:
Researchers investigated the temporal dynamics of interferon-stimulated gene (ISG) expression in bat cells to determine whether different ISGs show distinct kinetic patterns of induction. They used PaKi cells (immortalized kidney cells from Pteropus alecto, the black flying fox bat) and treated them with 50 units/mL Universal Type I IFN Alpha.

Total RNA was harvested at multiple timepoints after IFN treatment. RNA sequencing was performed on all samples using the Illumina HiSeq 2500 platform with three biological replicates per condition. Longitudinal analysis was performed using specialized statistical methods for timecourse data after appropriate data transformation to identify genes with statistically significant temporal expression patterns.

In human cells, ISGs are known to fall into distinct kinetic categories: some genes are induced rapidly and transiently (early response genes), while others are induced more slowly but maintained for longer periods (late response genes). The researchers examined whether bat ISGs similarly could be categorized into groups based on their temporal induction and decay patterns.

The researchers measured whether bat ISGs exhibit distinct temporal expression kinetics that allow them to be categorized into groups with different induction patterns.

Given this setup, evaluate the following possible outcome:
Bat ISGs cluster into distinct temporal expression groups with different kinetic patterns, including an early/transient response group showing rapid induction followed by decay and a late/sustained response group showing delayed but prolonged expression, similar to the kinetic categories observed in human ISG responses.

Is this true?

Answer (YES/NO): NO